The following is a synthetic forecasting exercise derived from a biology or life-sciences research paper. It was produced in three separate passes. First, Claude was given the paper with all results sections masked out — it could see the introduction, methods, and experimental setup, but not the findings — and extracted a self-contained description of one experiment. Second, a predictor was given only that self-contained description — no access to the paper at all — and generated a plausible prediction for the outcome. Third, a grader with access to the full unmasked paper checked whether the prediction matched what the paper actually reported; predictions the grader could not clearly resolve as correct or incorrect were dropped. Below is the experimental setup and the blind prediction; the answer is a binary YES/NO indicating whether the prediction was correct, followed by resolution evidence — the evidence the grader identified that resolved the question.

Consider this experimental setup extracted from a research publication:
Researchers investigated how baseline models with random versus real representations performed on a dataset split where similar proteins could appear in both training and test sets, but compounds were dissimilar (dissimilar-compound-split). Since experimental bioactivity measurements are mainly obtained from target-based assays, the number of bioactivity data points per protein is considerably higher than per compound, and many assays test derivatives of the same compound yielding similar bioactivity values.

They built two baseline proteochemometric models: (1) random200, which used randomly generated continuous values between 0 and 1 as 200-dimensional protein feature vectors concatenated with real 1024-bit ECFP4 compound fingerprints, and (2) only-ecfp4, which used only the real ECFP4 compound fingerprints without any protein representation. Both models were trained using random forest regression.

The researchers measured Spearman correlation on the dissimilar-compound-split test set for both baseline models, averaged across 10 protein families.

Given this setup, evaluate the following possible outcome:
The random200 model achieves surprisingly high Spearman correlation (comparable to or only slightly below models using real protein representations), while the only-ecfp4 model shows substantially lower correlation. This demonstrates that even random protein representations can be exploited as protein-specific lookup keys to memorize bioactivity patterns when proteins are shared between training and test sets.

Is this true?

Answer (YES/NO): YES